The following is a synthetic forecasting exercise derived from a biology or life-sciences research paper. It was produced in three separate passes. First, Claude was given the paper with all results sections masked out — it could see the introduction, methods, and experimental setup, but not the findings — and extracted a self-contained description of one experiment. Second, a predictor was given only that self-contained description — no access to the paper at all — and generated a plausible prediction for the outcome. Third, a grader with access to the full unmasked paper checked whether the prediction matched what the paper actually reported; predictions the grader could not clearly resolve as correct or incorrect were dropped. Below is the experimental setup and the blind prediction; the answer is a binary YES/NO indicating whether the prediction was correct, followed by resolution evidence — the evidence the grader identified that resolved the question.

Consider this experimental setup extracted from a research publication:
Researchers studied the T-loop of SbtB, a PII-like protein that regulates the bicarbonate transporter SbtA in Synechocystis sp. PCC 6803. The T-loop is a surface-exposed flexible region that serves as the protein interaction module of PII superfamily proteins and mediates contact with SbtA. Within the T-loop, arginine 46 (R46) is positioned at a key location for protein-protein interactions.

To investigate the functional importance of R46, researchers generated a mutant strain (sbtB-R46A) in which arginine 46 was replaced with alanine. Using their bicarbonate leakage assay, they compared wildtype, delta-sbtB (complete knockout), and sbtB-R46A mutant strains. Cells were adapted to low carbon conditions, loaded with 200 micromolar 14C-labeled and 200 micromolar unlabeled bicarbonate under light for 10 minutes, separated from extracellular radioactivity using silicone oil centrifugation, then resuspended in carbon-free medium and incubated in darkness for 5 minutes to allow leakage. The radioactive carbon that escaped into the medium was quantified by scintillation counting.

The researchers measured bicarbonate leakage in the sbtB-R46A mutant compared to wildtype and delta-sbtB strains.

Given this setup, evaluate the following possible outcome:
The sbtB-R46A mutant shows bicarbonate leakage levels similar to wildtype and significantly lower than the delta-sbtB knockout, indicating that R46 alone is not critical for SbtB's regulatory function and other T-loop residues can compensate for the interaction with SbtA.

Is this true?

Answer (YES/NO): NO